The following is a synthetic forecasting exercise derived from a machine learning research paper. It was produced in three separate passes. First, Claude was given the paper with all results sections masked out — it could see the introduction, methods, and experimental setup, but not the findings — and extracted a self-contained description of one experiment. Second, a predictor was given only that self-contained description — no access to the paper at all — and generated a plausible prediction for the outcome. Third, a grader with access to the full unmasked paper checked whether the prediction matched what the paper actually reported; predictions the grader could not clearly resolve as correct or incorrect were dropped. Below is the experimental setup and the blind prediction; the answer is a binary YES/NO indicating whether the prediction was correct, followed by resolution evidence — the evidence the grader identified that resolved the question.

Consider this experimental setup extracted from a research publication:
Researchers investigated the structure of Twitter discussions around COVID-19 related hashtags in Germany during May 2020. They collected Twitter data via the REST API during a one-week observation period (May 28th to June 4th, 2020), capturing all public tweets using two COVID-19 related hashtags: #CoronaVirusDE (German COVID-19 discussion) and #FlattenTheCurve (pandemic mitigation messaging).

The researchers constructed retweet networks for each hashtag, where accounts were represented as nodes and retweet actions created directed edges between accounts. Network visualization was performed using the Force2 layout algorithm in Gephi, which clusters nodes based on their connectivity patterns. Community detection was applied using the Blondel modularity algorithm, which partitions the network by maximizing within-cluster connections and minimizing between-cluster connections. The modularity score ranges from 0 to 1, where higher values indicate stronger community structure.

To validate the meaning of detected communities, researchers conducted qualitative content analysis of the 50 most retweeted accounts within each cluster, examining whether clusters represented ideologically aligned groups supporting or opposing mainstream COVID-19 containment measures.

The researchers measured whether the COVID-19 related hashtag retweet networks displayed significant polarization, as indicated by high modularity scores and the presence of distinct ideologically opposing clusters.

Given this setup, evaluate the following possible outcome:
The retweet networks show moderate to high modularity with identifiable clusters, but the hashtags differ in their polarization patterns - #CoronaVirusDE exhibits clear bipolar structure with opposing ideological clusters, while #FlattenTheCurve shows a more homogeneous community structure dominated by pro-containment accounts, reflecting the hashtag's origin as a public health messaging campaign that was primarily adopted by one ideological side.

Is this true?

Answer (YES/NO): NO